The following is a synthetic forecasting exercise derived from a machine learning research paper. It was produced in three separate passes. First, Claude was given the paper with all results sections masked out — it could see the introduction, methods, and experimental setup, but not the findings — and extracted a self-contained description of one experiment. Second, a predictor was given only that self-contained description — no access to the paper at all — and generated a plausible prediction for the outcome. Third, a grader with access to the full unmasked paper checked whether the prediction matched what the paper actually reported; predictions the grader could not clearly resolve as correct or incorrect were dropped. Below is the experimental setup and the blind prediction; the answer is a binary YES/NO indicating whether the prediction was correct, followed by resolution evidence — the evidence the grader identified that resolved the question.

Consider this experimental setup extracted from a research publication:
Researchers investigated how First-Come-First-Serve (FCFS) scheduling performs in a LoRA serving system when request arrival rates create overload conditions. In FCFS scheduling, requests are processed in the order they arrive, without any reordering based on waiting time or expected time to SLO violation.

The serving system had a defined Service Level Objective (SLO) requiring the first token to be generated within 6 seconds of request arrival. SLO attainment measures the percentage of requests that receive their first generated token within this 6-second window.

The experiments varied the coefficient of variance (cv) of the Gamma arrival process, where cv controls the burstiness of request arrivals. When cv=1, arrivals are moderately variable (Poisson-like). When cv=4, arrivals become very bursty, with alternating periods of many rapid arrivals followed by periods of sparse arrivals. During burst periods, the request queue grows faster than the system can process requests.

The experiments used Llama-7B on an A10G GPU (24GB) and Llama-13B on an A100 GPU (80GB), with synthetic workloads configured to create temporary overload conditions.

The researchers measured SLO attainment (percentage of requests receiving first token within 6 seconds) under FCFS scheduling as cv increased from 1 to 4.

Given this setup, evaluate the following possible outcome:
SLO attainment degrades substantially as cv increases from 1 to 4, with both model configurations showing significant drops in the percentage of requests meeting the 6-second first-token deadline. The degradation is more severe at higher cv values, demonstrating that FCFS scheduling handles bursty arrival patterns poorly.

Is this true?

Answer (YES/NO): YES